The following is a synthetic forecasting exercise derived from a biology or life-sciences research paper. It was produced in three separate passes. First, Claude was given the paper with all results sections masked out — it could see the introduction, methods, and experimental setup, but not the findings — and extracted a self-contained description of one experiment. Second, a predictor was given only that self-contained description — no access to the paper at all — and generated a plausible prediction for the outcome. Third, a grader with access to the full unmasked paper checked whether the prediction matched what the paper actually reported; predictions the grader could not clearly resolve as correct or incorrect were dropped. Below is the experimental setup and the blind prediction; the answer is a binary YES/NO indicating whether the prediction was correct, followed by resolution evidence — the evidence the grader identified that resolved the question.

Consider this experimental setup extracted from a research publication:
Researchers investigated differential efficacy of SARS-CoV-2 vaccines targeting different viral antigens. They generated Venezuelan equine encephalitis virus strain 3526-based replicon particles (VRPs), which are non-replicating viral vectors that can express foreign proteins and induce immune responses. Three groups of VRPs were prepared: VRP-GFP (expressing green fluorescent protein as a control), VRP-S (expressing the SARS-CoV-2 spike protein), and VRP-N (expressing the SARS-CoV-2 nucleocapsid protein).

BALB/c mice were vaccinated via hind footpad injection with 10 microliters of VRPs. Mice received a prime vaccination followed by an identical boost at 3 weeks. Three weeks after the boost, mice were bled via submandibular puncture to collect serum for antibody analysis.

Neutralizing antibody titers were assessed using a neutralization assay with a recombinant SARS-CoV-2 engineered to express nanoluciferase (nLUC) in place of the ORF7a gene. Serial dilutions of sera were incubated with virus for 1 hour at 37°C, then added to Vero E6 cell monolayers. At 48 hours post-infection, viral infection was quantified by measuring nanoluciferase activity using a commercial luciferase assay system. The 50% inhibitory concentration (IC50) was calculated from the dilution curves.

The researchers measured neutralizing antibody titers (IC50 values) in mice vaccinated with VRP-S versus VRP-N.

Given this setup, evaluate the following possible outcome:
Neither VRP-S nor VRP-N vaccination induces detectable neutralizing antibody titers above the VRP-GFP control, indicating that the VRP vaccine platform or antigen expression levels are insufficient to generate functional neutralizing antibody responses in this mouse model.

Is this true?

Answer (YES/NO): NO